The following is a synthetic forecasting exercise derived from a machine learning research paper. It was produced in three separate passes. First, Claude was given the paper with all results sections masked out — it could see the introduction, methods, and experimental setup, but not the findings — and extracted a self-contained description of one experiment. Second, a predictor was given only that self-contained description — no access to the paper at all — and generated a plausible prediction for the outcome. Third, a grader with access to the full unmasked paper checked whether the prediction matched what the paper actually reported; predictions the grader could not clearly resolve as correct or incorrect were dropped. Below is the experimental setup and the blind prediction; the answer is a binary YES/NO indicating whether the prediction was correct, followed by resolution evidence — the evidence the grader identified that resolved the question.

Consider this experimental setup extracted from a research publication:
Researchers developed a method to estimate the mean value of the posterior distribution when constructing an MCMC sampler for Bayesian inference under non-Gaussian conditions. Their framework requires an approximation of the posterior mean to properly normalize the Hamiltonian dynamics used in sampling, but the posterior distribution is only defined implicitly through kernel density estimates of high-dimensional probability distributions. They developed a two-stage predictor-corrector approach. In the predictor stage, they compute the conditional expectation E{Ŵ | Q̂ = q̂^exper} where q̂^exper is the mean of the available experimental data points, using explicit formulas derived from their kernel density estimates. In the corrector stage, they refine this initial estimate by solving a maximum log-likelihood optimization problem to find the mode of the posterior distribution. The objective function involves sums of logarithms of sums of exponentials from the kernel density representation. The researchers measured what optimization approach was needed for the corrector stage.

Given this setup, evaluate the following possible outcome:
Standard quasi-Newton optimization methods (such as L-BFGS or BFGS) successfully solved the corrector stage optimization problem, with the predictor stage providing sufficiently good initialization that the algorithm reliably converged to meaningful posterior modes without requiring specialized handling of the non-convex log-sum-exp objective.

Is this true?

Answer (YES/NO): NO